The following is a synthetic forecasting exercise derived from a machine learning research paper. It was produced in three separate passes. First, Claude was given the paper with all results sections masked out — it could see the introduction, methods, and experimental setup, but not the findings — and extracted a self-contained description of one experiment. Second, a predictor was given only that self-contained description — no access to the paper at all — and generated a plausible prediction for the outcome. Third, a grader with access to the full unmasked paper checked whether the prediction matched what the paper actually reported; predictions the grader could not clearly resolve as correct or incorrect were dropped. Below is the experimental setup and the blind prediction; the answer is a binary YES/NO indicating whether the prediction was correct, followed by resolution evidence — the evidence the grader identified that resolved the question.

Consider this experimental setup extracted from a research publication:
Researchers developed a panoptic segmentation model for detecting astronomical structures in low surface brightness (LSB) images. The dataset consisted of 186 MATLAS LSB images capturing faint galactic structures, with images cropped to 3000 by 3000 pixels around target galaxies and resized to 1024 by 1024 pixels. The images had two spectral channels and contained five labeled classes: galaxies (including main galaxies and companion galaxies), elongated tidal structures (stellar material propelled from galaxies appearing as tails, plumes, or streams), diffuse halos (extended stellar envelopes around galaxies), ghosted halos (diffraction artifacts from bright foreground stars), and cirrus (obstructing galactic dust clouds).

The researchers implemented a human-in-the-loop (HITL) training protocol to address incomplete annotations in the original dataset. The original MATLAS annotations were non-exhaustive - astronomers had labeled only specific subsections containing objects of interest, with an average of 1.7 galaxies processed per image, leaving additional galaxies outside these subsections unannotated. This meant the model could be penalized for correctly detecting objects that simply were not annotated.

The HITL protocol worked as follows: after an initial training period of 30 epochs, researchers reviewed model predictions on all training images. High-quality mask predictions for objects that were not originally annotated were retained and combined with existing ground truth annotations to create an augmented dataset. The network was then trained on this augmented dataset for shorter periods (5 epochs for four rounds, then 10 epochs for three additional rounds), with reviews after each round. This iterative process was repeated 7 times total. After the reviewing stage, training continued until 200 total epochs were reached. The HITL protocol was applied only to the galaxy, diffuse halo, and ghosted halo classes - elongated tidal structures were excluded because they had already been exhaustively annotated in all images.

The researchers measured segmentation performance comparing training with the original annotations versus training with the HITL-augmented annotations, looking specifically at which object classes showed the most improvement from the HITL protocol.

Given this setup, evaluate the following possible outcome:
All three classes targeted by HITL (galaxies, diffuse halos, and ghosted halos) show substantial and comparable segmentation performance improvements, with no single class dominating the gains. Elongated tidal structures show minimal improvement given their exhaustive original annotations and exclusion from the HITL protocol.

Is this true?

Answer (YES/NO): NO